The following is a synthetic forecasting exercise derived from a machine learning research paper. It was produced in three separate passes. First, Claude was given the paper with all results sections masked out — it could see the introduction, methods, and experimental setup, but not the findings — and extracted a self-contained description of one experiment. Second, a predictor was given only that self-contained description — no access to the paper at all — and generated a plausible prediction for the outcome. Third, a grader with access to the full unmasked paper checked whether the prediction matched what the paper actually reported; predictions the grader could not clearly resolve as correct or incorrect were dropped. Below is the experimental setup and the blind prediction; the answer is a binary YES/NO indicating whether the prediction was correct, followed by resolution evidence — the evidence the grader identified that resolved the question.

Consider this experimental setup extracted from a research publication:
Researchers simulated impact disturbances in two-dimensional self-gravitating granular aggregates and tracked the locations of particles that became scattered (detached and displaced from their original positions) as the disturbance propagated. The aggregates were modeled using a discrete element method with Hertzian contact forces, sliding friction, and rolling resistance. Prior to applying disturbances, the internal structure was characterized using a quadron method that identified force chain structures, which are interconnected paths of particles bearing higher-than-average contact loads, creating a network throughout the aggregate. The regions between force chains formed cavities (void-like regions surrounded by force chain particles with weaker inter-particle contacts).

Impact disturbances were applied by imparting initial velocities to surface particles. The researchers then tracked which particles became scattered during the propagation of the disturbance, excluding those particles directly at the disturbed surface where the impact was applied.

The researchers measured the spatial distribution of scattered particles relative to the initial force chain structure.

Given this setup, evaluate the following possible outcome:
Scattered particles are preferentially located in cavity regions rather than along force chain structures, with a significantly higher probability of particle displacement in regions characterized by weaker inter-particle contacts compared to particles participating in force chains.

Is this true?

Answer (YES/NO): YES